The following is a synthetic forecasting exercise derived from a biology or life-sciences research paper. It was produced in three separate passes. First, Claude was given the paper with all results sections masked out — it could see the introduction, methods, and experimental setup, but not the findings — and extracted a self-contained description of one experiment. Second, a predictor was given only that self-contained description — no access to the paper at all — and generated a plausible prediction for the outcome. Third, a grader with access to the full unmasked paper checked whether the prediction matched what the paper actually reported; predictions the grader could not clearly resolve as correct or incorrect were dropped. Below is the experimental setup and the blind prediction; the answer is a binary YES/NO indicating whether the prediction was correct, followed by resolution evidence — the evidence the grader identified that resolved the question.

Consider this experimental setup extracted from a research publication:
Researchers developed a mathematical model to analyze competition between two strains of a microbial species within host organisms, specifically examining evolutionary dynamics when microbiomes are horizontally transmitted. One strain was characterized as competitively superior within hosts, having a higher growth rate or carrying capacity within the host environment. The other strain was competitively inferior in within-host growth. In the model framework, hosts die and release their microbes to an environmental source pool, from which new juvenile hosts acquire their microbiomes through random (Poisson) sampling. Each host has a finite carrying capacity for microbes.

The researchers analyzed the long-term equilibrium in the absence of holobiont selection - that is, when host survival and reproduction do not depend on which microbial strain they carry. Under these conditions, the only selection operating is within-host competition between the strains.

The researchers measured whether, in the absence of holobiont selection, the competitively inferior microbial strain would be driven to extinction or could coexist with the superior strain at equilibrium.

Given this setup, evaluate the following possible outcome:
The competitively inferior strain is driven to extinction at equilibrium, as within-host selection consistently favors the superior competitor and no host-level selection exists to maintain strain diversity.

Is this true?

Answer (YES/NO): NO